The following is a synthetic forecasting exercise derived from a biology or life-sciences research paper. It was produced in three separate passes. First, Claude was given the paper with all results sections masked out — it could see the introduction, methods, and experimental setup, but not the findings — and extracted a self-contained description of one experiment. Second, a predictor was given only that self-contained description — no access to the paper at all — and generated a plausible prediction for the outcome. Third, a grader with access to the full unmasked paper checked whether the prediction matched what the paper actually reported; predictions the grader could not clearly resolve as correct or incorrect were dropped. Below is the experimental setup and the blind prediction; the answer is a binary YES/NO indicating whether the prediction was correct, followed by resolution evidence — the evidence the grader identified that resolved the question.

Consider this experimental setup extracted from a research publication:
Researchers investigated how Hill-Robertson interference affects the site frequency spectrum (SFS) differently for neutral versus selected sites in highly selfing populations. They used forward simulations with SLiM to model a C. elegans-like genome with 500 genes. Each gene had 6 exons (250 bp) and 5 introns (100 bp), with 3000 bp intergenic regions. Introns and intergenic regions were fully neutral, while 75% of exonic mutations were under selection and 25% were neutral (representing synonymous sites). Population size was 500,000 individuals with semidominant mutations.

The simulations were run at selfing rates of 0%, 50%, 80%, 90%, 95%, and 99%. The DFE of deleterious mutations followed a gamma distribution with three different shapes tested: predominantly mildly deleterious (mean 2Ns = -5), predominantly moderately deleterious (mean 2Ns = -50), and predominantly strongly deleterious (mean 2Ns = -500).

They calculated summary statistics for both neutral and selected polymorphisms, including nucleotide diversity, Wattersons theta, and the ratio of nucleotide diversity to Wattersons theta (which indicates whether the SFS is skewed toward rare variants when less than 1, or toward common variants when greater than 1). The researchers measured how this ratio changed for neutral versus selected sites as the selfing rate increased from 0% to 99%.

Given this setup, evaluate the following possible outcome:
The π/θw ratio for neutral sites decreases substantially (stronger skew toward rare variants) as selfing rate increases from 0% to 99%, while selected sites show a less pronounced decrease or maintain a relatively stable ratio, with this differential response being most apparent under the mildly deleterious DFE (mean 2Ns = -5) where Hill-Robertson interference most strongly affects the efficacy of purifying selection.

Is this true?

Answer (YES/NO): NO